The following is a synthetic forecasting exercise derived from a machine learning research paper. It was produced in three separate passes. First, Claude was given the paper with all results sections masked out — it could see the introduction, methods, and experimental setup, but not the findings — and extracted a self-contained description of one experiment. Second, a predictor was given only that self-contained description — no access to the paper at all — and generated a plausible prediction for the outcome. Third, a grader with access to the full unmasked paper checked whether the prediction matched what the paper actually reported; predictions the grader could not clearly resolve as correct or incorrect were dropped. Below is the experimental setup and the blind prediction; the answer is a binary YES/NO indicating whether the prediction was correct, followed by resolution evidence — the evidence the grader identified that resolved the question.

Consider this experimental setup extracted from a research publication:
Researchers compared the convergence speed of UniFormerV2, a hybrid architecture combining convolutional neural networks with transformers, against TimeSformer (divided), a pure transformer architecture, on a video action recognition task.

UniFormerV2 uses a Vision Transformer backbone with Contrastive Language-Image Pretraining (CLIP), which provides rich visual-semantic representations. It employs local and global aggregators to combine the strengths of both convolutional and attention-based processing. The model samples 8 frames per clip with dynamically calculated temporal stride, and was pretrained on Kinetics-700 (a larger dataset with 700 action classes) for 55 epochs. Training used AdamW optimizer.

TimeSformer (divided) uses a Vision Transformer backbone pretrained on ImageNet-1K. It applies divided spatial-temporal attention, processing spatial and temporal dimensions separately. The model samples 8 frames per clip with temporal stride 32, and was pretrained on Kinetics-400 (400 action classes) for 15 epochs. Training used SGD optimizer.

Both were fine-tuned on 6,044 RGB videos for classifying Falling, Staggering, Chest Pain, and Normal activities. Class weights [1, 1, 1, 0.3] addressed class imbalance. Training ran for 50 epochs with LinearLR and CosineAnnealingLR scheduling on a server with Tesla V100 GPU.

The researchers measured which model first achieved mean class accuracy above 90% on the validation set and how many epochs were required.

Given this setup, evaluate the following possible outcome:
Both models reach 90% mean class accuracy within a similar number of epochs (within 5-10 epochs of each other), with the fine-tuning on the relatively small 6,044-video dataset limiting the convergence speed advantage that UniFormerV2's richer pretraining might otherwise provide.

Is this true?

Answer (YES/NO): YES